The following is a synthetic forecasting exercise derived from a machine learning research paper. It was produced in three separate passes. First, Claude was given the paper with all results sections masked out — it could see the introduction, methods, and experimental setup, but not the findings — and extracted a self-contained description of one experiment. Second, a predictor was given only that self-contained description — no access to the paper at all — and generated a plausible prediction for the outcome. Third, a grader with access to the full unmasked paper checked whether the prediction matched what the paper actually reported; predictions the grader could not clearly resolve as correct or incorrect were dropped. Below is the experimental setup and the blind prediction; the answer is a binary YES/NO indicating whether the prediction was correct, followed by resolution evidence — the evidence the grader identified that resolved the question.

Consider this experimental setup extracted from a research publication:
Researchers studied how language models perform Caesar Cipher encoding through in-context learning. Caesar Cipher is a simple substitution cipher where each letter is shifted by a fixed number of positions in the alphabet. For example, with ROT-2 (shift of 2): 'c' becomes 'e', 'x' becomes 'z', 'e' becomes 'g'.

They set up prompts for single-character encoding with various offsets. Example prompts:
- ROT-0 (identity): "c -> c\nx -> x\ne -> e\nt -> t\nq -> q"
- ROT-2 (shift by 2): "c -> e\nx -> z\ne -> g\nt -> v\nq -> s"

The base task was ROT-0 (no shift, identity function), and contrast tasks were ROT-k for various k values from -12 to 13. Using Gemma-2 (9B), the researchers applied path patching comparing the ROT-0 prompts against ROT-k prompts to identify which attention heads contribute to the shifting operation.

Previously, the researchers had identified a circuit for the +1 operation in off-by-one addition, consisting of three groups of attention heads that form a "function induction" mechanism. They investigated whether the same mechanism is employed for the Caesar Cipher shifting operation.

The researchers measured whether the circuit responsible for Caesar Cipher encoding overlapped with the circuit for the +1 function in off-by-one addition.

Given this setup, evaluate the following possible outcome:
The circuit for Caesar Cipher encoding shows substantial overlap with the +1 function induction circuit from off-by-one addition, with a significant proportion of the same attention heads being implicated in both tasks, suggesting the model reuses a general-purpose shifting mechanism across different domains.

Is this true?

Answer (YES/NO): YES